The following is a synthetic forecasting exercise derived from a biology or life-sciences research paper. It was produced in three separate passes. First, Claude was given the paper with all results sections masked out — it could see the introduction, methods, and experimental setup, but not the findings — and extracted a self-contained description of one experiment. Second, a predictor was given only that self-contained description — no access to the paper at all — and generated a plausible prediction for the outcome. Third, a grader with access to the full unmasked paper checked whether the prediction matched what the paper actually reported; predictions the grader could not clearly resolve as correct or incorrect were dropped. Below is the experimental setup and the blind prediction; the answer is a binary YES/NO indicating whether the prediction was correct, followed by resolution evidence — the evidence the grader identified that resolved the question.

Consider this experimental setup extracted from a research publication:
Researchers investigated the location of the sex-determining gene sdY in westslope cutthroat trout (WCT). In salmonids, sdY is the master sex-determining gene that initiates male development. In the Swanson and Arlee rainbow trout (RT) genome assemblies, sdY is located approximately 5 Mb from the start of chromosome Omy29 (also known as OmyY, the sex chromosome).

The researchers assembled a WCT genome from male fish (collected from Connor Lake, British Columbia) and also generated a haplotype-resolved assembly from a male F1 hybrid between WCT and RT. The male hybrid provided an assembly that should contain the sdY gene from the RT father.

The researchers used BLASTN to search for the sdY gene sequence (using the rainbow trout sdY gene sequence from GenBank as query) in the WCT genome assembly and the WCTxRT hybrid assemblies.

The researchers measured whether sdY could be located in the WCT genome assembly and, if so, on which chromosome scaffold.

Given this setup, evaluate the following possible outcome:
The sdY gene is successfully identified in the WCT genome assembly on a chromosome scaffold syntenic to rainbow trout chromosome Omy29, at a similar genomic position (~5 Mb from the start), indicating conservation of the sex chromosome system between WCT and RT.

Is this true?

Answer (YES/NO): NO